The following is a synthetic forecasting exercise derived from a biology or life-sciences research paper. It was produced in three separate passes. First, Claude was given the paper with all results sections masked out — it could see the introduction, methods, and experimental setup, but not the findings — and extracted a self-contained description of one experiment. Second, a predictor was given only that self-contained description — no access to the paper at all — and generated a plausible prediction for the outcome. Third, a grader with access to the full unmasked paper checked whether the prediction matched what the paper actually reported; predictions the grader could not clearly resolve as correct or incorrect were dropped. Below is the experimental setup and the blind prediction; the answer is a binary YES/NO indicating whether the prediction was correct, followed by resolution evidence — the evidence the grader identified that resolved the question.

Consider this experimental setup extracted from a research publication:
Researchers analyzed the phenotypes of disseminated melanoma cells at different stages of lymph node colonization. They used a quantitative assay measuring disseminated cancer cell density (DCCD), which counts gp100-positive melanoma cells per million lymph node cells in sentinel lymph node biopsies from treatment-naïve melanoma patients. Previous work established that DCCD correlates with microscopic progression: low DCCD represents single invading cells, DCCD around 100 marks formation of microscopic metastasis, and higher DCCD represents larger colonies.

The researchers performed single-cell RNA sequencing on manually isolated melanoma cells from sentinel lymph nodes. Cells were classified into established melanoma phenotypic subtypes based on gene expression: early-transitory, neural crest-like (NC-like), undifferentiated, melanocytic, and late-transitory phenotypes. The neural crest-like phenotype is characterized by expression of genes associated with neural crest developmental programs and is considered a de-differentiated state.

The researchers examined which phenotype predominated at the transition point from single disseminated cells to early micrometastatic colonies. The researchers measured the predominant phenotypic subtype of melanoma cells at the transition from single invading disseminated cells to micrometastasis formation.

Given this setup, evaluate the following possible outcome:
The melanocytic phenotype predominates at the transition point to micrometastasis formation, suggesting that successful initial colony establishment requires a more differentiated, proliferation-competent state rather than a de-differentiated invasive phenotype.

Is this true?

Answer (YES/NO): NO